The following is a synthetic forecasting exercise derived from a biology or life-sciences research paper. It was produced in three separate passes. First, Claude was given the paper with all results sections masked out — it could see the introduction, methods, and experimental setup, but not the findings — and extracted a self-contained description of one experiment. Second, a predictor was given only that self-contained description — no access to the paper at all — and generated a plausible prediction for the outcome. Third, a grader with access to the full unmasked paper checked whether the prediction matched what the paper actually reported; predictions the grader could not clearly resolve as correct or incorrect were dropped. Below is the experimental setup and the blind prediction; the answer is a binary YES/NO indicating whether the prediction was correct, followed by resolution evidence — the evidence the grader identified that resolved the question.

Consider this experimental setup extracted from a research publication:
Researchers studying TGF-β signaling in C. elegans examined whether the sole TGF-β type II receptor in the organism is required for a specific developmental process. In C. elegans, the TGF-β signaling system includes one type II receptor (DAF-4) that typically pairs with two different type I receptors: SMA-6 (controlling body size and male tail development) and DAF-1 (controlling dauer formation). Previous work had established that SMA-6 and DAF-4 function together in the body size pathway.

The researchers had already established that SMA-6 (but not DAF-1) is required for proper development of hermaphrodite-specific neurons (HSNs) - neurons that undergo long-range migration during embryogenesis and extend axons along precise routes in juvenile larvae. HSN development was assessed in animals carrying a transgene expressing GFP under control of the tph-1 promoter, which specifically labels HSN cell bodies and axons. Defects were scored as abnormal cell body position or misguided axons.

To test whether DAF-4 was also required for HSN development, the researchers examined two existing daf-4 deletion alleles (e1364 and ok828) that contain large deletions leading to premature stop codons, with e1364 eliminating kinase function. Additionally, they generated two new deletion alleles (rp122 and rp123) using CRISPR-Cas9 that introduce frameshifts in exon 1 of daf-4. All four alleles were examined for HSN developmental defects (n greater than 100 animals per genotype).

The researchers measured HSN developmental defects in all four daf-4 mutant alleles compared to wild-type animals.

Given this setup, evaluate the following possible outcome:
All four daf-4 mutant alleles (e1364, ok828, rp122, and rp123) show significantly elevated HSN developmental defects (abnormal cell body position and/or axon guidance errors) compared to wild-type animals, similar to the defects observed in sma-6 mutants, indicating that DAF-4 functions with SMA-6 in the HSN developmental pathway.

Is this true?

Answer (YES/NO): NO